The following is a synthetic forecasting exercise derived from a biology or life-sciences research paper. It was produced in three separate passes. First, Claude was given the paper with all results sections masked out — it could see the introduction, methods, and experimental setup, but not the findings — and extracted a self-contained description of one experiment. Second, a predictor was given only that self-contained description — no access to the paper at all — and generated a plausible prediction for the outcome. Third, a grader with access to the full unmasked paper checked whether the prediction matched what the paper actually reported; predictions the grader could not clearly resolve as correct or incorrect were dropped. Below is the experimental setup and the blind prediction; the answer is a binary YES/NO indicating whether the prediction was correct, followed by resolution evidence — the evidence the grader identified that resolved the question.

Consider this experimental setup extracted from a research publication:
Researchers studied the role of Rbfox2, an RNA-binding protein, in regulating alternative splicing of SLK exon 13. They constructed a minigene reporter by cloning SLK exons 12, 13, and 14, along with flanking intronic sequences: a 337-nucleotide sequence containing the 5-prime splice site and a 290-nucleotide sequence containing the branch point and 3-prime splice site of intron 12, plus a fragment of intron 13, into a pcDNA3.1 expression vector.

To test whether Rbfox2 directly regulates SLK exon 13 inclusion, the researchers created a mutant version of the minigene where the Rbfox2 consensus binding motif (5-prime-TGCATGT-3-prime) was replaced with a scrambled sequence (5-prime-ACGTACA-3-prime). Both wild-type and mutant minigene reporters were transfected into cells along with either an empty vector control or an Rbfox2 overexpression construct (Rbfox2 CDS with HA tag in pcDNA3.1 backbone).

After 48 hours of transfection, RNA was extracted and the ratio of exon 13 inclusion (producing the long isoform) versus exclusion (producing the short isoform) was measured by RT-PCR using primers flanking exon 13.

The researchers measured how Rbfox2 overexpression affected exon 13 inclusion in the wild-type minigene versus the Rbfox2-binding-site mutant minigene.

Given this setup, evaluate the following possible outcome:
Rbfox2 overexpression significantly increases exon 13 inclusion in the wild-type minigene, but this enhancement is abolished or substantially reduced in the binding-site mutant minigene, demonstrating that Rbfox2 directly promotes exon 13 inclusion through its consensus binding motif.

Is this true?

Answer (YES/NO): NO